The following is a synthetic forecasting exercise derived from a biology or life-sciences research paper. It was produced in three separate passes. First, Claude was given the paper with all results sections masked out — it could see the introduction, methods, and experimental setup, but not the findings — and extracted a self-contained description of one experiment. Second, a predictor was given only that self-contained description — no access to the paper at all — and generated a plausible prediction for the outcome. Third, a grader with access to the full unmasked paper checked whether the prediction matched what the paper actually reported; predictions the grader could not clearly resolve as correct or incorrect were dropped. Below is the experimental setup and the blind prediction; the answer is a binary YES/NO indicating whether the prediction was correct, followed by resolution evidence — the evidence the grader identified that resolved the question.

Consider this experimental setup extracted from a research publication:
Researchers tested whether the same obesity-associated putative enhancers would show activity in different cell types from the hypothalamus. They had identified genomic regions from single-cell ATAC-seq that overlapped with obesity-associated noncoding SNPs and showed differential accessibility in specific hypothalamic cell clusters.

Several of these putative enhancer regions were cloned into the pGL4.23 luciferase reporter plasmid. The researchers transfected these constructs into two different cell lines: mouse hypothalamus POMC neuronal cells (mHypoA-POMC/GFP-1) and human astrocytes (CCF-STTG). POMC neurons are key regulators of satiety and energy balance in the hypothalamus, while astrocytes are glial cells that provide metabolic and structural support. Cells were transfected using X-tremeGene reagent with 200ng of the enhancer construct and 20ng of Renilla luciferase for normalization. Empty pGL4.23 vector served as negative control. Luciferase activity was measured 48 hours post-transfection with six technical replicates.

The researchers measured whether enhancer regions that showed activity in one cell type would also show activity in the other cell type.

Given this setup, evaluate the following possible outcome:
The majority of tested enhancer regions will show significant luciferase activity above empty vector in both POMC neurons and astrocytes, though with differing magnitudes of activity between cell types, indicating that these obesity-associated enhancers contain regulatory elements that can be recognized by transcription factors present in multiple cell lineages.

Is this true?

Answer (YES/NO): NO